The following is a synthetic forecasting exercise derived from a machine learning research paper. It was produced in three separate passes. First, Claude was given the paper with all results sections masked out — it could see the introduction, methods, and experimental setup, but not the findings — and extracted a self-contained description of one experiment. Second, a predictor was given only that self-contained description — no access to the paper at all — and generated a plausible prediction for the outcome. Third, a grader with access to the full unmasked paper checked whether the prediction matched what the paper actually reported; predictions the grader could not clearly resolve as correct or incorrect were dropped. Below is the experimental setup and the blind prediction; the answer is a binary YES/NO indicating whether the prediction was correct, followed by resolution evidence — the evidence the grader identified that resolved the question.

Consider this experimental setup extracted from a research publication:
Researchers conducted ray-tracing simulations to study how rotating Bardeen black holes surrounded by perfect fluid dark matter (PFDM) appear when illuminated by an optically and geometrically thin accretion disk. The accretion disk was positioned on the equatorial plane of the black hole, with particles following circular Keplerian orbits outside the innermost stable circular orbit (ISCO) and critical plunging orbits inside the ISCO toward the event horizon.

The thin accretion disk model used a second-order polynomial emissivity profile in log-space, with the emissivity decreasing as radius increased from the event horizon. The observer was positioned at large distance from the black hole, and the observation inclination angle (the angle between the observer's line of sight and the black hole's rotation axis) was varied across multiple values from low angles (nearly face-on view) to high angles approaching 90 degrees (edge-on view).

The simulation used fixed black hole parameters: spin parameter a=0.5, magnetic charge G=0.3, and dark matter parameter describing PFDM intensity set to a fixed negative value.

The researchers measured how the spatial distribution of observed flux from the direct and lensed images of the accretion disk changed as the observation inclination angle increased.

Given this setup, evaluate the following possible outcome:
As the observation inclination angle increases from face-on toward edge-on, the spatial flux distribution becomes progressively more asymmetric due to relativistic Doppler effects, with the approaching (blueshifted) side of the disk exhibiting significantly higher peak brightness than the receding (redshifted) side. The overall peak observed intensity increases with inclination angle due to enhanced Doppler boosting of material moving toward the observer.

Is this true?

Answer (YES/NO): NO